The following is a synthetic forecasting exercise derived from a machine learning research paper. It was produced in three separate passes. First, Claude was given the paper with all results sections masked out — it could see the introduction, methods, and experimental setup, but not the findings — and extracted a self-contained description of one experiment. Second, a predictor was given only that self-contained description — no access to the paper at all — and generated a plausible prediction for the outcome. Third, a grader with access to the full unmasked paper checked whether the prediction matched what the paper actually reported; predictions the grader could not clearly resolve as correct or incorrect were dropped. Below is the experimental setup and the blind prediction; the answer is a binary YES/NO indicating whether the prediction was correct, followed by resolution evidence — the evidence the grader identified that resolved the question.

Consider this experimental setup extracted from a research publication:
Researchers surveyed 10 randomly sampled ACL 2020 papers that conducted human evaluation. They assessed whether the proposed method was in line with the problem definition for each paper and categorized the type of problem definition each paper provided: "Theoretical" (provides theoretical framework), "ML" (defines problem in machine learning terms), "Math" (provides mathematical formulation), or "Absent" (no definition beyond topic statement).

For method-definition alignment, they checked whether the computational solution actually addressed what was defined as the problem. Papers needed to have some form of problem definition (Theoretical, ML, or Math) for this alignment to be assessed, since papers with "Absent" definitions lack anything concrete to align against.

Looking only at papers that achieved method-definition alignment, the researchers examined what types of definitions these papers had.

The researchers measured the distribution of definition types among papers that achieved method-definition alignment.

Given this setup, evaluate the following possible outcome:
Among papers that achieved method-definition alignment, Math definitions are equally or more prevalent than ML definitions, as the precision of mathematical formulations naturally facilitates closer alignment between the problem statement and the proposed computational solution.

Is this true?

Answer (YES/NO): YES